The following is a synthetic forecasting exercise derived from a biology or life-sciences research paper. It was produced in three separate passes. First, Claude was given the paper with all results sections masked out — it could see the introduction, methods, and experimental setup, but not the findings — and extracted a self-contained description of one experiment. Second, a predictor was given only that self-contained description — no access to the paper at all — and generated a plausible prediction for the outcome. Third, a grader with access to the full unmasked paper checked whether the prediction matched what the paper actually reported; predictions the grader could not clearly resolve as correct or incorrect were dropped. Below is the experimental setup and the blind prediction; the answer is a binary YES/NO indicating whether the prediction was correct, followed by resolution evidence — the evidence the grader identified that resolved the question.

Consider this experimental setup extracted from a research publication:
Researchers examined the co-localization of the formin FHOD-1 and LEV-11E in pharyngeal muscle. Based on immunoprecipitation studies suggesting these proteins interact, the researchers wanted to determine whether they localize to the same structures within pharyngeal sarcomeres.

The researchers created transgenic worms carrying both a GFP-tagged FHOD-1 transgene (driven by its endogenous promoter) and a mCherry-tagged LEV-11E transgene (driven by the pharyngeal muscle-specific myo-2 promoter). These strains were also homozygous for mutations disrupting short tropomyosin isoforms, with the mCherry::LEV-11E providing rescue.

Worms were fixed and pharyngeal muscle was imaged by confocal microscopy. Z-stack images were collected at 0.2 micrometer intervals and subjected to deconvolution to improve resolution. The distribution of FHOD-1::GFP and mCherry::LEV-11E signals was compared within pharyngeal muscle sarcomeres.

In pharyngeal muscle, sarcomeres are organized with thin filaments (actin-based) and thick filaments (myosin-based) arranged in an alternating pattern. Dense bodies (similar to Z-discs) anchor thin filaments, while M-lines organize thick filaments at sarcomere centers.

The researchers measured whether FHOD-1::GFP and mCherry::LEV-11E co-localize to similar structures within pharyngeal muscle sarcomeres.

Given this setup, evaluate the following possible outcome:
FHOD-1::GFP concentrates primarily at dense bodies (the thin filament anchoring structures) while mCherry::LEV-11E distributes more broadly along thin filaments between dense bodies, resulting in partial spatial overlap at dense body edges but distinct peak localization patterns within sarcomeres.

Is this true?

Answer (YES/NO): NO